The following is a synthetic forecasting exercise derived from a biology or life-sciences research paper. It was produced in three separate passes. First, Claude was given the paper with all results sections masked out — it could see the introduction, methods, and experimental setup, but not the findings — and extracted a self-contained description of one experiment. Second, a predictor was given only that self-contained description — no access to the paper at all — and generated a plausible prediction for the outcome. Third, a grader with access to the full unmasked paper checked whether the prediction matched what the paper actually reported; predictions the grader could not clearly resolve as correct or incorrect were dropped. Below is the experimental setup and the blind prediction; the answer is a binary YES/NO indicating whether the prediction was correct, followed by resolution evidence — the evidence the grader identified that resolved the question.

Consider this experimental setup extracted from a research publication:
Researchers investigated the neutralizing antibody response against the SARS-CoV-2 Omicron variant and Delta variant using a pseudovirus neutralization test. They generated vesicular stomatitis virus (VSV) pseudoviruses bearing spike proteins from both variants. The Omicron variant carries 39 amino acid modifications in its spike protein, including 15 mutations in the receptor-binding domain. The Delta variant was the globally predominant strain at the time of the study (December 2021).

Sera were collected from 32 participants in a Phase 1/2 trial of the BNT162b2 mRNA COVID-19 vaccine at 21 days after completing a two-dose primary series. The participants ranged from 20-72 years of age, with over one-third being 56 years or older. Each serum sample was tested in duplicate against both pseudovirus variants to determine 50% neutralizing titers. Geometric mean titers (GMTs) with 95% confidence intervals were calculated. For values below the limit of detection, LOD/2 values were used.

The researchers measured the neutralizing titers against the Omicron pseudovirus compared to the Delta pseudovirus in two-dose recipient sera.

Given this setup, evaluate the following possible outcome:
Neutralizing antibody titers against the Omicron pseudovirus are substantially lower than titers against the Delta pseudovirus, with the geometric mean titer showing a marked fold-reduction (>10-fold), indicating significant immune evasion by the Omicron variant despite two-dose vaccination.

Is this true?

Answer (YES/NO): YES